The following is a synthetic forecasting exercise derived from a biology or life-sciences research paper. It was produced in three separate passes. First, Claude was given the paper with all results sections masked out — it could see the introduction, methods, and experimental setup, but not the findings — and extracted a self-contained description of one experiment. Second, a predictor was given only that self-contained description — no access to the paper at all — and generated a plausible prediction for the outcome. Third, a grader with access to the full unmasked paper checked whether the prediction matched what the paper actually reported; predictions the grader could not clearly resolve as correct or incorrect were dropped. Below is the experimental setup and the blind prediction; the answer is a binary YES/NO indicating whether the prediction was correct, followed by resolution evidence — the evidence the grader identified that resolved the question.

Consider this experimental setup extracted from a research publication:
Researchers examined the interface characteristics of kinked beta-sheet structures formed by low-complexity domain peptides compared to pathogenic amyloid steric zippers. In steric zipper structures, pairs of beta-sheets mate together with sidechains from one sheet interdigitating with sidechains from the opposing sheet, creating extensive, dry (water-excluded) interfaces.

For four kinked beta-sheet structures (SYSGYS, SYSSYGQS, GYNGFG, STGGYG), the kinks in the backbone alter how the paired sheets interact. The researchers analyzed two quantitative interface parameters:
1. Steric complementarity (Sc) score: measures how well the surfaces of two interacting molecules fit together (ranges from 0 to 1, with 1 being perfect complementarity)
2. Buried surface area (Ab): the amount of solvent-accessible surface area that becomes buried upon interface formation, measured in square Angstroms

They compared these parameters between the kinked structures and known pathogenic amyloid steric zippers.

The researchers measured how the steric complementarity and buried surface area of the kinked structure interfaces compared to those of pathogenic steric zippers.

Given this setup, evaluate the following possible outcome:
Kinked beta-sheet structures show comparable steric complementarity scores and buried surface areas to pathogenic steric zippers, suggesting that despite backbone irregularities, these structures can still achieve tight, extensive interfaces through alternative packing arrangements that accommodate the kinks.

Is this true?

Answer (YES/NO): NO